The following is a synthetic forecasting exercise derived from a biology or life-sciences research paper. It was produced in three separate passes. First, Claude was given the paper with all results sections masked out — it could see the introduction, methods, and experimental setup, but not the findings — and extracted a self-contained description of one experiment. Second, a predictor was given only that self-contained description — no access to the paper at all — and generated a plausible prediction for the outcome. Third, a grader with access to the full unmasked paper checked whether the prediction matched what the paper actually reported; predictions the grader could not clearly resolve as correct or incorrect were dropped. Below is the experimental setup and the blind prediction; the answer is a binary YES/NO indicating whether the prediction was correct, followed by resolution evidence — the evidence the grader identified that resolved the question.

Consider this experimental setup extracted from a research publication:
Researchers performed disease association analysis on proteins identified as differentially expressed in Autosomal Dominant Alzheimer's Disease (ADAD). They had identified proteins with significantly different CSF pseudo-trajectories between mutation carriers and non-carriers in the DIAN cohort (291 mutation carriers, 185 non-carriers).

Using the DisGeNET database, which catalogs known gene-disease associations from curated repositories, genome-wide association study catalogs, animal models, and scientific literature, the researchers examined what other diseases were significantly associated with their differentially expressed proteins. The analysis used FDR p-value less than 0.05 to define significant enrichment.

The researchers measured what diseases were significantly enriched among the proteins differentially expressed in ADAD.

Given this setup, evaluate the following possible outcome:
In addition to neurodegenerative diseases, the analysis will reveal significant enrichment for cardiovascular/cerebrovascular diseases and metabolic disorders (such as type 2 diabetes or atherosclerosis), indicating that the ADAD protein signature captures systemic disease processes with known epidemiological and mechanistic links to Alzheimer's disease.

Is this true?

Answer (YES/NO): NO